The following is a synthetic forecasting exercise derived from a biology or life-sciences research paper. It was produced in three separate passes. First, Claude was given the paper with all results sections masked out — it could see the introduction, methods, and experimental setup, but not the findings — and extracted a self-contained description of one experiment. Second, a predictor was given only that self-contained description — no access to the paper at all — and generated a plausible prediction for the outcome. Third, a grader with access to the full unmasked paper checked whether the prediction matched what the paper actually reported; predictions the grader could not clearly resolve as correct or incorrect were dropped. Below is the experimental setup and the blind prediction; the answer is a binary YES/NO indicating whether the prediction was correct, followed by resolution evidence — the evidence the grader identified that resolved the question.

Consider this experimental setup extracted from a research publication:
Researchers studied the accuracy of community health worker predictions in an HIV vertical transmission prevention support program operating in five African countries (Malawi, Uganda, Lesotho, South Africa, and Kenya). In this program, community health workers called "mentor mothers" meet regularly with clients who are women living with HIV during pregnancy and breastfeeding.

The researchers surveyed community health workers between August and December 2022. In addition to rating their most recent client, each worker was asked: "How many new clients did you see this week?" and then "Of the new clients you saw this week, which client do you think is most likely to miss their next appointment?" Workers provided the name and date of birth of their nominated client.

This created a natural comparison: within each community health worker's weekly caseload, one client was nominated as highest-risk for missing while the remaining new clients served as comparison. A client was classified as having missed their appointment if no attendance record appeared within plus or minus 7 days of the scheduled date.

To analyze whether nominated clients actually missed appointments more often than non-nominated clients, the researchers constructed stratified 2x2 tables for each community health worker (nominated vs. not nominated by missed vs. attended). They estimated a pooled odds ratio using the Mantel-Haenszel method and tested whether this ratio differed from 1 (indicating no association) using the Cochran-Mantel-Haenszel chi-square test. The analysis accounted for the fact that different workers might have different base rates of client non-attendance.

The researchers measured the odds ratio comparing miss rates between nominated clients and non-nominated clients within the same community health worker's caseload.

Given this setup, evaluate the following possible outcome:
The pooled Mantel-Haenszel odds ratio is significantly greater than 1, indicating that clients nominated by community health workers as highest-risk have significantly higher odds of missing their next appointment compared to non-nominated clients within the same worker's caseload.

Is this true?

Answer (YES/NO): NO